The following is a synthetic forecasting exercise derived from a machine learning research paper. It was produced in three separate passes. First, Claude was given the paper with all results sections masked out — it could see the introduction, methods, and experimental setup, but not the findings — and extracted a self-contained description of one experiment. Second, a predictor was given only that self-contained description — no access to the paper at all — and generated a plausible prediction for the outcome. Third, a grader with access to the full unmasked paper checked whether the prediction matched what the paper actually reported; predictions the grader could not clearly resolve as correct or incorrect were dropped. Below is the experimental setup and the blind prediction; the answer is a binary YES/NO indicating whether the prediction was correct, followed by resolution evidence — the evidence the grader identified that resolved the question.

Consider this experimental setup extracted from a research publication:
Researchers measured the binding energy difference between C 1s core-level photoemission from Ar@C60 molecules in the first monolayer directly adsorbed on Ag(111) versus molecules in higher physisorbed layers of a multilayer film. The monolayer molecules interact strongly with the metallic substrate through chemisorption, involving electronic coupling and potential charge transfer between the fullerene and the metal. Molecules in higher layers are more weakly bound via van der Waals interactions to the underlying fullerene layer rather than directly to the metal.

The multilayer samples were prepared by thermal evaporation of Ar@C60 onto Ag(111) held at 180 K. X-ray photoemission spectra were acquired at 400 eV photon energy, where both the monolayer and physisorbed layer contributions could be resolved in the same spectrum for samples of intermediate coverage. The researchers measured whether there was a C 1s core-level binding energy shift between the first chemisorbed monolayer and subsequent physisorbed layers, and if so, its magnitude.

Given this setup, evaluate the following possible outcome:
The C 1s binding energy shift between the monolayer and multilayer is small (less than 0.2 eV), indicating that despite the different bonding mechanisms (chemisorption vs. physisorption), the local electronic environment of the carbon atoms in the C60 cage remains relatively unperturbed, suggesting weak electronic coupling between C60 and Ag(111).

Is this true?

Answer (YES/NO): NO